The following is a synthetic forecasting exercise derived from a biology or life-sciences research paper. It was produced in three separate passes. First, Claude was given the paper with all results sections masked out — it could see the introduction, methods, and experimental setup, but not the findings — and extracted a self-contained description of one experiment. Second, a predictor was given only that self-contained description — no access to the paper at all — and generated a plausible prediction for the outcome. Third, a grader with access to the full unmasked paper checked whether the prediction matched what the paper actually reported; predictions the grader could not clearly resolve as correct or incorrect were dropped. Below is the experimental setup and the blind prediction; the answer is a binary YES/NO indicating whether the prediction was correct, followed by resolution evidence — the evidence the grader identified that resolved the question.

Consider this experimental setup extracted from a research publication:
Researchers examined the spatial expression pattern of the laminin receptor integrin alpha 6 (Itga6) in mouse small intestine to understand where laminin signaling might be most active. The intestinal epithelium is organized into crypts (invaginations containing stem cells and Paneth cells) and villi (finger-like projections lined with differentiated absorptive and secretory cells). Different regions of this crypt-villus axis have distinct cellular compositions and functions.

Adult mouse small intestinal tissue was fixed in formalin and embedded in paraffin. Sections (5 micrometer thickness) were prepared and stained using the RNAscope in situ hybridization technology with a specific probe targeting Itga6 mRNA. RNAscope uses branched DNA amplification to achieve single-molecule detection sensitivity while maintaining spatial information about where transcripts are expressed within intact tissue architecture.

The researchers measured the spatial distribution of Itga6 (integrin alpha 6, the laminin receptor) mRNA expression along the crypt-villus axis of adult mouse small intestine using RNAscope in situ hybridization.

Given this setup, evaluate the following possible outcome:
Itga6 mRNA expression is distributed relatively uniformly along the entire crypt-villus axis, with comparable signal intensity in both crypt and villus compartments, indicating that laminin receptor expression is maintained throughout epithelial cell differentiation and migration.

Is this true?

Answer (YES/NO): NO